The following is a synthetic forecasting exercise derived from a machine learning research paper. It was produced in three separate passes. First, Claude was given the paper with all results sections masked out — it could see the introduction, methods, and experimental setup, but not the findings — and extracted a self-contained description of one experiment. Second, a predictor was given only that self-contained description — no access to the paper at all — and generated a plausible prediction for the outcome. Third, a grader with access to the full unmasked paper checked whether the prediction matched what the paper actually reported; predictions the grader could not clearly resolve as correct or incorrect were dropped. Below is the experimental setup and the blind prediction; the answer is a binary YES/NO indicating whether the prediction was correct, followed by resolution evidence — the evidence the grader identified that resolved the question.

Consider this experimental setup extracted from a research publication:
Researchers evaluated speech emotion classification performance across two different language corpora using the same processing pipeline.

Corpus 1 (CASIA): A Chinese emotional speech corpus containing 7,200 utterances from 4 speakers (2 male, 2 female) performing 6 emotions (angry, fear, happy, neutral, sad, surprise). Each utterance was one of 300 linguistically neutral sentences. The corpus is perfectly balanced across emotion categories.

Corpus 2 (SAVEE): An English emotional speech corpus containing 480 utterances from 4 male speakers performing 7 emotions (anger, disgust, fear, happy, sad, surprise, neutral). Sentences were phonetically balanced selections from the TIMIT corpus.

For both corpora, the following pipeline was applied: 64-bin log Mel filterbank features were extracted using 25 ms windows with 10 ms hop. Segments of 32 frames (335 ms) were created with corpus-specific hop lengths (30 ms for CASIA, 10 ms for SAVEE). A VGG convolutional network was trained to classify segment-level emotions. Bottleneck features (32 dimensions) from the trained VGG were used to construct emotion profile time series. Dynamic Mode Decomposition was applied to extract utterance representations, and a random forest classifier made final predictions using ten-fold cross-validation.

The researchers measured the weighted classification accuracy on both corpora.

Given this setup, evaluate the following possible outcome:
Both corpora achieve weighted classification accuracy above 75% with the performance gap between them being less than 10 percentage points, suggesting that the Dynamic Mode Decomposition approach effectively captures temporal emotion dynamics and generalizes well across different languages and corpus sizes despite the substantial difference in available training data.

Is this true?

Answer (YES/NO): NO